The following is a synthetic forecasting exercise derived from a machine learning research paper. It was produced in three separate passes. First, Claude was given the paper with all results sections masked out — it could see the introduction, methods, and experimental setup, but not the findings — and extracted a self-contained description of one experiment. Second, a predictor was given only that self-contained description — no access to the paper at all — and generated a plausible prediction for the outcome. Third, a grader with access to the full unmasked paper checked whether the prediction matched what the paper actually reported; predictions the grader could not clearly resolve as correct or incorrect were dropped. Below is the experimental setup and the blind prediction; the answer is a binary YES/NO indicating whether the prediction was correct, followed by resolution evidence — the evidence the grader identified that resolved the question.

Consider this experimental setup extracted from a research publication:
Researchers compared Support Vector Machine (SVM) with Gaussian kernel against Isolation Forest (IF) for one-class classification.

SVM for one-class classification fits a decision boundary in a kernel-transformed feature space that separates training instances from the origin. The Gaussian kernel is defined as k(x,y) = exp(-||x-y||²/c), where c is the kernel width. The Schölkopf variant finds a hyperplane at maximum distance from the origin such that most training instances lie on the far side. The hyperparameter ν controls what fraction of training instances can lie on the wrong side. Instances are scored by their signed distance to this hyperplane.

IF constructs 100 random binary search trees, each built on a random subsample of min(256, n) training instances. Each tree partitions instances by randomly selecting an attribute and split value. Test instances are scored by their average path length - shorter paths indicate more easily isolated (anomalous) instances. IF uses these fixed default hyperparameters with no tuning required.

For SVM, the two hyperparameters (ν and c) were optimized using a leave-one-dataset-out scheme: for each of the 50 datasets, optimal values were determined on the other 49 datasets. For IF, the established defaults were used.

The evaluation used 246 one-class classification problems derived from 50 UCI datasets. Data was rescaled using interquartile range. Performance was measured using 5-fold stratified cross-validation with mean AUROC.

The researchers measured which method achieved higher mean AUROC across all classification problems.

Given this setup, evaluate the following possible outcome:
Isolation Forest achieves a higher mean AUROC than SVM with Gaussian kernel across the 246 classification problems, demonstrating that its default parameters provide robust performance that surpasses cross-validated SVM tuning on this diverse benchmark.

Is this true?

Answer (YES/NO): NO